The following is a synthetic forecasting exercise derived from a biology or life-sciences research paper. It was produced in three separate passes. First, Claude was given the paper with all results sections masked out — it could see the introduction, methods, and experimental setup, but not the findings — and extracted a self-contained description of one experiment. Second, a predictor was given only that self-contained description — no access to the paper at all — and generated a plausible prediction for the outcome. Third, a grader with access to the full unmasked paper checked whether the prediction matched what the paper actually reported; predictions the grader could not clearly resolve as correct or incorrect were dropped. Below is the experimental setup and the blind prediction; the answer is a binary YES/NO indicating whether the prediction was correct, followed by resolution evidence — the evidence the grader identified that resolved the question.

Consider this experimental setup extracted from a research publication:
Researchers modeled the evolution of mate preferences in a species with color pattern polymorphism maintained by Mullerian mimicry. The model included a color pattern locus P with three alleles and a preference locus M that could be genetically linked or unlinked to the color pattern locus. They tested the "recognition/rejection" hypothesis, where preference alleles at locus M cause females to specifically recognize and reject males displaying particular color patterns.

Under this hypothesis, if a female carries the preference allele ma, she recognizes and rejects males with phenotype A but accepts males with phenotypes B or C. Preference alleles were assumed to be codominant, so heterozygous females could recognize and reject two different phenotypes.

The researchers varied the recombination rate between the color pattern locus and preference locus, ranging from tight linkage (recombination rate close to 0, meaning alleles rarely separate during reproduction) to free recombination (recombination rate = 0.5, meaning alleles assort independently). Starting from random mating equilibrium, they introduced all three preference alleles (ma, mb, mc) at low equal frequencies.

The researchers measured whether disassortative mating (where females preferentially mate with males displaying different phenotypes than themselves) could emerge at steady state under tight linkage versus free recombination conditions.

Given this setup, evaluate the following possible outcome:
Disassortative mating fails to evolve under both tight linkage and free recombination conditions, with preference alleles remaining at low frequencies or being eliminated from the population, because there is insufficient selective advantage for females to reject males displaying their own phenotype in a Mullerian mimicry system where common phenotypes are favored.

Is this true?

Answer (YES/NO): NO